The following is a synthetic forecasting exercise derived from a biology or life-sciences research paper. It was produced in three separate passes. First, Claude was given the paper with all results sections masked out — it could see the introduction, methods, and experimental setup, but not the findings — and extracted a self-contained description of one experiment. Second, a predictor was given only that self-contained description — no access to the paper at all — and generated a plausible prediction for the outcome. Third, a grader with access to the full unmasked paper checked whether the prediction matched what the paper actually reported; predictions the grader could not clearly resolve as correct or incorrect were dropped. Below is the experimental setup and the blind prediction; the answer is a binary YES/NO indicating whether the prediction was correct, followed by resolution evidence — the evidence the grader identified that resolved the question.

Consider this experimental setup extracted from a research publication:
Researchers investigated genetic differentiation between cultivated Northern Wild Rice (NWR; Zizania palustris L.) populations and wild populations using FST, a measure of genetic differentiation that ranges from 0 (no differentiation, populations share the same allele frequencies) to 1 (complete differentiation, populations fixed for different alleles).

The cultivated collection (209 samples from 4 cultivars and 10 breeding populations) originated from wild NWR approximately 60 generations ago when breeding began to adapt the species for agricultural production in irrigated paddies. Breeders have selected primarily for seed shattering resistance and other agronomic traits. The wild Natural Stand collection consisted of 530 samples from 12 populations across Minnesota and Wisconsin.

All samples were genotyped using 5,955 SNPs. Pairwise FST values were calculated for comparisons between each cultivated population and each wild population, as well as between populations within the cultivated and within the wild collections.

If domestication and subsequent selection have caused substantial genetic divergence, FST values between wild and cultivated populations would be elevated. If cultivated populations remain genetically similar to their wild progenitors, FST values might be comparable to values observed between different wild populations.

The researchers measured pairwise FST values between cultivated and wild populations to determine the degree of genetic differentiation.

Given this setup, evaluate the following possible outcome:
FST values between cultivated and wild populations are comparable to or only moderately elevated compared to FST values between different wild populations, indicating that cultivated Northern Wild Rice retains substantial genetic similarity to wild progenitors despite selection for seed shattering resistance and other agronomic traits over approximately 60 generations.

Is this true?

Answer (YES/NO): YES